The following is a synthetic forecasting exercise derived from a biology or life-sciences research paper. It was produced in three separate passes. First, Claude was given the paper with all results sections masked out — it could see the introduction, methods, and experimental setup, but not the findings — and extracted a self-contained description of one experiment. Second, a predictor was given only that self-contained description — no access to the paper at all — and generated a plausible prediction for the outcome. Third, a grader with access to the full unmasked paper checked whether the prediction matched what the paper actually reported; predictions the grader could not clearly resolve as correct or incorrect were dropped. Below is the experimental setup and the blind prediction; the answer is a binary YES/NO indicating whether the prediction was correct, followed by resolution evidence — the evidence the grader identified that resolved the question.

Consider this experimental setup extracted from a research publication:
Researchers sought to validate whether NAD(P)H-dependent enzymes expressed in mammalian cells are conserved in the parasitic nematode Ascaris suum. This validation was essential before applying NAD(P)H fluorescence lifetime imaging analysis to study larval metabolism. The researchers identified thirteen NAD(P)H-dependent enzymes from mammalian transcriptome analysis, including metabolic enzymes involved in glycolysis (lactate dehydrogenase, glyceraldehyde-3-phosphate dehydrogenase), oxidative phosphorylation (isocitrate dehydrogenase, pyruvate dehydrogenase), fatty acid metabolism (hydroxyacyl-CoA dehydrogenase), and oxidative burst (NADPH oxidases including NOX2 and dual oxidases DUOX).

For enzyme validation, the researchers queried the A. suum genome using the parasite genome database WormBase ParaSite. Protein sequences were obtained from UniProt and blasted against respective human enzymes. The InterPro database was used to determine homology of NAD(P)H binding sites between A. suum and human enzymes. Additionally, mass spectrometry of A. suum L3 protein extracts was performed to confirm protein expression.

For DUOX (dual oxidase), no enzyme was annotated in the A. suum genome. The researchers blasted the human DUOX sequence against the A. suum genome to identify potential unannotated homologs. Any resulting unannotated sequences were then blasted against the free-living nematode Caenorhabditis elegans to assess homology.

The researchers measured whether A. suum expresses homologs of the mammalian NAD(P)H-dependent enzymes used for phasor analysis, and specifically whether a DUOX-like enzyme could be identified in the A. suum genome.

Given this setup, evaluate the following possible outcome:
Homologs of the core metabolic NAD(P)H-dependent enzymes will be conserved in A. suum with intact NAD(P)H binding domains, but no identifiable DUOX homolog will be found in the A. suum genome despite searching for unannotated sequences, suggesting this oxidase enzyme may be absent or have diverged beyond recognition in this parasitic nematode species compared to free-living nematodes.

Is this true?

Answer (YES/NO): NO